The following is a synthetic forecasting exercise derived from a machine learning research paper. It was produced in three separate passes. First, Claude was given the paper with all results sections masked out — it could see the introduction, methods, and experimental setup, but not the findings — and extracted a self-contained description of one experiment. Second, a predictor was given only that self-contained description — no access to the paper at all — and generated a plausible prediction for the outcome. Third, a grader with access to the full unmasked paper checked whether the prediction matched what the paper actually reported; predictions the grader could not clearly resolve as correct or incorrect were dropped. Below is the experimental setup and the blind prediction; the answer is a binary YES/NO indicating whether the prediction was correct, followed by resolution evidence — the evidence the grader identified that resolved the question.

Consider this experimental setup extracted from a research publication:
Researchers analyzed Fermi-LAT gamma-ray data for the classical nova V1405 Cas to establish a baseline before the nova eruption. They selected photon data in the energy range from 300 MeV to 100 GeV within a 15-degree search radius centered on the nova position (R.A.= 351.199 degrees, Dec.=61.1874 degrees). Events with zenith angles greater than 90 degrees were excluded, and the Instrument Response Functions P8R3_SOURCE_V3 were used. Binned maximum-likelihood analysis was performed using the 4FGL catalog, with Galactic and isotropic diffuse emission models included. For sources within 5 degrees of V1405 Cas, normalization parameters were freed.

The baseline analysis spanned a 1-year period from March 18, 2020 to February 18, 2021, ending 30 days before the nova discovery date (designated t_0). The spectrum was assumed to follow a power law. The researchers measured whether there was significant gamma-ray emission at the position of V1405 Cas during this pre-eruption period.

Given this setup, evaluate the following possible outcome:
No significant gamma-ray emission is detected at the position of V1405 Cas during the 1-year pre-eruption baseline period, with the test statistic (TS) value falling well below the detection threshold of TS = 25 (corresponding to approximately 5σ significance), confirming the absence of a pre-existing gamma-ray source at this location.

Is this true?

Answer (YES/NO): YES